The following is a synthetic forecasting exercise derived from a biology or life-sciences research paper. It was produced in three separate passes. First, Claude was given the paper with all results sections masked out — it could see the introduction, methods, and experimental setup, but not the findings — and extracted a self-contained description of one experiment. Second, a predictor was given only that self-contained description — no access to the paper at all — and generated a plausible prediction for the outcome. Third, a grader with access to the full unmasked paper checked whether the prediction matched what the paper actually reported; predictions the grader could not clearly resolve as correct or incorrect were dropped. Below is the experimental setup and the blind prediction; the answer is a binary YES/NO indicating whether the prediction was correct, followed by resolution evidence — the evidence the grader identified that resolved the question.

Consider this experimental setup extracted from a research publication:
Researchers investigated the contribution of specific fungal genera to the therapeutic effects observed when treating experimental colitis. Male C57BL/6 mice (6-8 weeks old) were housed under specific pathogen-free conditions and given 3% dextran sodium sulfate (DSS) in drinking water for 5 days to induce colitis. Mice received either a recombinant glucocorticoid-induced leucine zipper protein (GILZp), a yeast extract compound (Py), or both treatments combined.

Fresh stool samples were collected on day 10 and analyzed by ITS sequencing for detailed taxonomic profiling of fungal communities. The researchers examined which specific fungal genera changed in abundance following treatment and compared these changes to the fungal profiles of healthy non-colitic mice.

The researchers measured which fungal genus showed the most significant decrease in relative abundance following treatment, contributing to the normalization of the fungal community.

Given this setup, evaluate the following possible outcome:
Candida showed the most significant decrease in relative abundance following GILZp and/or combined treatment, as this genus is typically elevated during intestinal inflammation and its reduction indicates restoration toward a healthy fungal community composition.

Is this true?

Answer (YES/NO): NO